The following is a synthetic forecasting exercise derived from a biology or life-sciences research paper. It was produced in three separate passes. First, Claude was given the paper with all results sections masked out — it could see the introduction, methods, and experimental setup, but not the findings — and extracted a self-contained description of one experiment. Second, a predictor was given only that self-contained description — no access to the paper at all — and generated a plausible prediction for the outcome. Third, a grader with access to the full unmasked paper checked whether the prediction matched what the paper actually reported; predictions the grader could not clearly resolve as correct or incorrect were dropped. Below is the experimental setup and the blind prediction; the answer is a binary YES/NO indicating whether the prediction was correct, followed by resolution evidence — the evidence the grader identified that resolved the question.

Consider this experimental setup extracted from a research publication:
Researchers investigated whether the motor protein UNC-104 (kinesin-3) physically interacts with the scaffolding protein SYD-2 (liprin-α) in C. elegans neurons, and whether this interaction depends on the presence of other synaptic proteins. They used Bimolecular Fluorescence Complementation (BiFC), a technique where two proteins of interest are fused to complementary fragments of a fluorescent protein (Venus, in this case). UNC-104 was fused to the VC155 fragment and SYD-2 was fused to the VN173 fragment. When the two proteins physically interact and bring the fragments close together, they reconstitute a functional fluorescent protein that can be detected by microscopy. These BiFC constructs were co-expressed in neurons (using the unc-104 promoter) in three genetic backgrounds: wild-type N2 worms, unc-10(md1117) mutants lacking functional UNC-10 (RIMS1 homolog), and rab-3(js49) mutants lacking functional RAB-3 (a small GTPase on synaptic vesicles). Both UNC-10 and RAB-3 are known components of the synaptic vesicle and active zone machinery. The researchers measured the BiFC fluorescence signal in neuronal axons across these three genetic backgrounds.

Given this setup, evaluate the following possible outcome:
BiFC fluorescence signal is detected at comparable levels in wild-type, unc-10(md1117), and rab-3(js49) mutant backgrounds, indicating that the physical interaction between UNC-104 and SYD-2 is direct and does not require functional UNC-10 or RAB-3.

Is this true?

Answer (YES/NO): NO